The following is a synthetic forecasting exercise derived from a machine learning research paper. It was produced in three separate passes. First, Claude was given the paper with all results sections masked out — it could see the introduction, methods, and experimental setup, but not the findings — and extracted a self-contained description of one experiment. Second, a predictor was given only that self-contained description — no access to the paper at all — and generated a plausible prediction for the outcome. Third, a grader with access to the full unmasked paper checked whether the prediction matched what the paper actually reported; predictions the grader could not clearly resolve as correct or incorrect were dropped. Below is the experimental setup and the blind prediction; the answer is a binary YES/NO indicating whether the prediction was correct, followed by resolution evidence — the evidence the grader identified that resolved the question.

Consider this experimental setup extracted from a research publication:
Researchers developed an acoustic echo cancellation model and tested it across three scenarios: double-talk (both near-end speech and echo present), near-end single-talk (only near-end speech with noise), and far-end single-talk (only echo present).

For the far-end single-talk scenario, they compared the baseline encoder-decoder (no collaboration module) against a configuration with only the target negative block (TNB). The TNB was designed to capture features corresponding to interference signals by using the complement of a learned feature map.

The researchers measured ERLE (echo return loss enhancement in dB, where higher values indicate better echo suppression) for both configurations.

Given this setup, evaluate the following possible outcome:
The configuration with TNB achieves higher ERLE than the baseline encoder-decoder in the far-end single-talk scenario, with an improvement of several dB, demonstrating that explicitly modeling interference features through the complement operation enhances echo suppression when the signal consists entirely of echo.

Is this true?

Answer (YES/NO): YES